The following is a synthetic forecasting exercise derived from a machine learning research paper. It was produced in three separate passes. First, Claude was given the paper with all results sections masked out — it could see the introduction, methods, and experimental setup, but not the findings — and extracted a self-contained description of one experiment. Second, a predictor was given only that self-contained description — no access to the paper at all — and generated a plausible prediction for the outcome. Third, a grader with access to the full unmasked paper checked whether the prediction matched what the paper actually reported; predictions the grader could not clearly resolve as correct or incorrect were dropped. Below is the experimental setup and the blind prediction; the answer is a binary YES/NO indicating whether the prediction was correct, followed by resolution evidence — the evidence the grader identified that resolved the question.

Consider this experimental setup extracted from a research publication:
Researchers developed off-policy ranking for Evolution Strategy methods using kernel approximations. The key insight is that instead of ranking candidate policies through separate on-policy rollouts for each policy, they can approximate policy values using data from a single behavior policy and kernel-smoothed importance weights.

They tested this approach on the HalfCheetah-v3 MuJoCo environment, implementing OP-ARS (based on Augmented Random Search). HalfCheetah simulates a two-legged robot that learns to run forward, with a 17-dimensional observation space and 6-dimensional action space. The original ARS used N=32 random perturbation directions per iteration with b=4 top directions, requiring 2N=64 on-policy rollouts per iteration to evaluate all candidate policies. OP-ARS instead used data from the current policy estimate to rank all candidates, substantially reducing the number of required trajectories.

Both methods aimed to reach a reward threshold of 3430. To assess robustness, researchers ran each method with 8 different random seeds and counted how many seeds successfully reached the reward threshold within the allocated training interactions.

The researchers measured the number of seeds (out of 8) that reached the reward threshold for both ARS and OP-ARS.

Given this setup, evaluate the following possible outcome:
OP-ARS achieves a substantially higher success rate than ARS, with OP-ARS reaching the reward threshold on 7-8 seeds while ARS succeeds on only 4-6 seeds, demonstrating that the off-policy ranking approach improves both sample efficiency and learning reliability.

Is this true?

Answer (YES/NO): NO